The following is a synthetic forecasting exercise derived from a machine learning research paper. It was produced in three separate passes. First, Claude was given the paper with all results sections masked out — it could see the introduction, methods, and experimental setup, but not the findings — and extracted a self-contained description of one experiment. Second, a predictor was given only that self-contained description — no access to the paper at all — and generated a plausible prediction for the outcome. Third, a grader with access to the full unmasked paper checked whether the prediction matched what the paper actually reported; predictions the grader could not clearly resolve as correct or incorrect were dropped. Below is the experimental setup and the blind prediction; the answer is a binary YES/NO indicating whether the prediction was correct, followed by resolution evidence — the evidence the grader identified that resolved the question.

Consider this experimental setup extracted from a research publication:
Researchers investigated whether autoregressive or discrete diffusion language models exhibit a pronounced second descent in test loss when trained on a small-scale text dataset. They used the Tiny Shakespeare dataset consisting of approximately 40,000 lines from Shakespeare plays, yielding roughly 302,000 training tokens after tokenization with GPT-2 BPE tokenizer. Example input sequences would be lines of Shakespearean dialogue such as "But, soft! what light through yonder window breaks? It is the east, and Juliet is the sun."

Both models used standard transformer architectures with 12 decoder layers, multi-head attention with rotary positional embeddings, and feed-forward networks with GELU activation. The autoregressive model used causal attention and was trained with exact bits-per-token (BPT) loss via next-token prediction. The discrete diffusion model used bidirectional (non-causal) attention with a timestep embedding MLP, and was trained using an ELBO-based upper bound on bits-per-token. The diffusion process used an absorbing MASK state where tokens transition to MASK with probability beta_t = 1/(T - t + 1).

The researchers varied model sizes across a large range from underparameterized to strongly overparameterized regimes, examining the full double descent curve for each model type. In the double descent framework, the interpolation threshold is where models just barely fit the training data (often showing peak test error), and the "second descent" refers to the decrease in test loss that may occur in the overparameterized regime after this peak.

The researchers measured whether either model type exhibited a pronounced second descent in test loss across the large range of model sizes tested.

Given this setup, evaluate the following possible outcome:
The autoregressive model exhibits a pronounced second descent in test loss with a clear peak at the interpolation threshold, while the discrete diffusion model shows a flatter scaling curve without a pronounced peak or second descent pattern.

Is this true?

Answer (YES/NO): NO